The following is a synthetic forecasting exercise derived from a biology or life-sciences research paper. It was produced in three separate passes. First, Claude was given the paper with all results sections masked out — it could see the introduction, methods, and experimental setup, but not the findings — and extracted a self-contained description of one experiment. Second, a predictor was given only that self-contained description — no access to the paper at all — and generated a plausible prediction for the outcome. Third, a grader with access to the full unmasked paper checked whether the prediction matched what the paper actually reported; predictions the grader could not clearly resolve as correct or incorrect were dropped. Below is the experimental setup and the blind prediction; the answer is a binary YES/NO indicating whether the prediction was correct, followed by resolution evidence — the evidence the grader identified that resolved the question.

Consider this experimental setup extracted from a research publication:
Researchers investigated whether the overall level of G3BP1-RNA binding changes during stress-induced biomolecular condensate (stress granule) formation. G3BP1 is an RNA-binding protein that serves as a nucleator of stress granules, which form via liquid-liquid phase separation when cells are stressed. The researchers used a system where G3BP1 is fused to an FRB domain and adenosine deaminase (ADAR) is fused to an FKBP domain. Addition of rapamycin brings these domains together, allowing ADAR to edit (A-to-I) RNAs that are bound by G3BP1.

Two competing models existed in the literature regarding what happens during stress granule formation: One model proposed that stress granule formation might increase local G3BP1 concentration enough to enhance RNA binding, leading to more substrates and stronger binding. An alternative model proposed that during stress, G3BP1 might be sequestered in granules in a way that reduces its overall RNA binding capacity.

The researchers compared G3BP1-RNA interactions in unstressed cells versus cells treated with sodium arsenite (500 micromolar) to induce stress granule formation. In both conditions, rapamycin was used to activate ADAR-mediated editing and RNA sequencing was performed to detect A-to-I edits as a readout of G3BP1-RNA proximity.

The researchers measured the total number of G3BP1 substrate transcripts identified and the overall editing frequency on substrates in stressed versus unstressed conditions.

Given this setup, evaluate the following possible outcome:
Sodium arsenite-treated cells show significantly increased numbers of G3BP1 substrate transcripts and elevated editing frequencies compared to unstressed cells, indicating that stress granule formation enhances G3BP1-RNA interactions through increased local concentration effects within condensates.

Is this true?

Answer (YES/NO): YES